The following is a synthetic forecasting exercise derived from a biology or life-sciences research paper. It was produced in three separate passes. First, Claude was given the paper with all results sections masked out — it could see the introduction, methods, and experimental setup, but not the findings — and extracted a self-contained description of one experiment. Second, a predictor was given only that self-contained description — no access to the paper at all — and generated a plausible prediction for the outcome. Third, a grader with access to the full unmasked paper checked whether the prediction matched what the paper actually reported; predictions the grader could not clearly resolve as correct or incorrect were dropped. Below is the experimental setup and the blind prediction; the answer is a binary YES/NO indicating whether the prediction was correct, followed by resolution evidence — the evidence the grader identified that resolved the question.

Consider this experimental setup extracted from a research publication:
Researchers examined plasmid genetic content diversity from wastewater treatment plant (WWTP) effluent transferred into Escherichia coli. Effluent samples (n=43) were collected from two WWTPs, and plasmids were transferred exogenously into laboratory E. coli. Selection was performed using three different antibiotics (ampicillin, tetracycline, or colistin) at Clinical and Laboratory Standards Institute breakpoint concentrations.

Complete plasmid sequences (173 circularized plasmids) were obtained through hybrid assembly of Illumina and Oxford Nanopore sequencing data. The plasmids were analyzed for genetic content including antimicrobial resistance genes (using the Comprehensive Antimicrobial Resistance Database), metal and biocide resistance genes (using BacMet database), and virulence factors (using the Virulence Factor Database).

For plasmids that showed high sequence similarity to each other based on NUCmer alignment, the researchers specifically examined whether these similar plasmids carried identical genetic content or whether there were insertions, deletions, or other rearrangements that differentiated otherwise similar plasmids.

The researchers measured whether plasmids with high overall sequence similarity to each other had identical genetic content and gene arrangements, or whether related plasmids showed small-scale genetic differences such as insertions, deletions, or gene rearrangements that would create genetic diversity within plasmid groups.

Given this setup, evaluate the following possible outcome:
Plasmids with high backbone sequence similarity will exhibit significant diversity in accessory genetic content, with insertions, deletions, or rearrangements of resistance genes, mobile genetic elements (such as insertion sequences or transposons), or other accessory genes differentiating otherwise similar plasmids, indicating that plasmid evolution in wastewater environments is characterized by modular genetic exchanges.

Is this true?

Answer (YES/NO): YES